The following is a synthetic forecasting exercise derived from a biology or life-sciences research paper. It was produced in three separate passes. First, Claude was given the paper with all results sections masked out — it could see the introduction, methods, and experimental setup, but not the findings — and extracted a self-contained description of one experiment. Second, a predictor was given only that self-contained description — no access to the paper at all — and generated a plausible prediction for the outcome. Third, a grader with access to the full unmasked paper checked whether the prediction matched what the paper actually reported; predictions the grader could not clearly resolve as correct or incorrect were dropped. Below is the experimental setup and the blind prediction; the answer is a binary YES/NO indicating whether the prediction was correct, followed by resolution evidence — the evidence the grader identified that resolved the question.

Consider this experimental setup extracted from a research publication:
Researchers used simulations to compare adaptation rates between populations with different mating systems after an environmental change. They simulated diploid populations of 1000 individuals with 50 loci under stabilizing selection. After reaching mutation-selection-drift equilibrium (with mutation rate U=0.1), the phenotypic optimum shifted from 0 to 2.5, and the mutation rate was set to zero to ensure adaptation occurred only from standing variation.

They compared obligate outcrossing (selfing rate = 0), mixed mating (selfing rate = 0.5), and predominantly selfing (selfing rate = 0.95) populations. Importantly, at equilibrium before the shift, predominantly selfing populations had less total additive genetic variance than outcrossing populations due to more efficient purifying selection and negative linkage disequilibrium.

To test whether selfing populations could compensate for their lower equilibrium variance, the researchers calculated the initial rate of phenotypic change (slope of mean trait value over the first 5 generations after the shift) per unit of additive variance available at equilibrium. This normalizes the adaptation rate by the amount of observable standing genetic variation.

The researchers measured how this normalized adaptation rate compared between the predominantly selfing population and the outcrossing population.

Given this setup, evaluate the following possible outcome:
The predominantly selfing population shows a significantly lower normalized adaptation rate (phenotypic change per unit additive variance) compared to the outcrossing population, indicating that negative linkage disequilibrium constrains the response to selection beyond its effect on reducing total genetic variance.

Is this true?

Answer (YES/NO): NO